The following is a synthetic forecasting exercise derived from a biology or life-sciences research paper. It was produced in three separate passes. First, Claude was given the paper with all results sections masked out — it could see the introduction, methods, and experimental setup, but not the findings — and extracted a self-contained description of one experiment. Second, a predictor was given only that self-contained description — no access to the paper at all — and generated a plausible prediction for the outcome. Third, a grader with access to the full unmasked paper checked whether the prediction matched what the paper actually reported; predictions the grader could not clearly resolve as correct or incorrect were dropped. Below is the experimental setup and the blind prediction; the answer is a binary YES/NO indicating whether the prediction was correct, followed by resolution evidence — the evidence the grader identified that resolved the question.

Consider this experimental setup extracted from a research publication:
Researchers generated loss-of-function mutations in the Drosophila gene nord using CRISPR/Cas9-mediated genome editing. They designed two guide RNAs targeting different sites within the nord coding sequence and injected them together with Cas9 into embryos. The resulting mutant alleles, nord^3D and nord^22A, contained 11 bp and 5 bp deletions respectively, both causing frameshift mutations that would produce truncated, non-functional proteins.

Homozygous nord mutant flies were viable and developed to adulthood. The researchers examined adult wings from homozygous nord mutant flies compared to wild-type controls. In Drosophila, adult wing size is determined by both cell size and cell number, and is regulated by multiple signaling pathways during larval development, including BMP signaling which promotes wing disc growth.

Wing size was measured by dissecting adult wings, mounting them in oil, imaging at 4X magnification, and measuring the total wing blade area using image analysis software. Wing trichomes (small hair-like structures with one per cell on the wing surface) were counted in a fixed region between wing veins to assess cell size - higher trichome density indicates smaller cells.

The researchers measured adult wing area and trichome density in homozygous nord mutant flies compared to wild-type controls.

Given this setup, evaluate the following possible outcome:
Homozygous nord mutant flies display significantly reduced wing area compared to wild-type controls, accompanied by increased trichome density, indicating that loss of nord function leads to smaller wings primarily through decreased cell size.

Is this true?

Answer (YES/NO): NO